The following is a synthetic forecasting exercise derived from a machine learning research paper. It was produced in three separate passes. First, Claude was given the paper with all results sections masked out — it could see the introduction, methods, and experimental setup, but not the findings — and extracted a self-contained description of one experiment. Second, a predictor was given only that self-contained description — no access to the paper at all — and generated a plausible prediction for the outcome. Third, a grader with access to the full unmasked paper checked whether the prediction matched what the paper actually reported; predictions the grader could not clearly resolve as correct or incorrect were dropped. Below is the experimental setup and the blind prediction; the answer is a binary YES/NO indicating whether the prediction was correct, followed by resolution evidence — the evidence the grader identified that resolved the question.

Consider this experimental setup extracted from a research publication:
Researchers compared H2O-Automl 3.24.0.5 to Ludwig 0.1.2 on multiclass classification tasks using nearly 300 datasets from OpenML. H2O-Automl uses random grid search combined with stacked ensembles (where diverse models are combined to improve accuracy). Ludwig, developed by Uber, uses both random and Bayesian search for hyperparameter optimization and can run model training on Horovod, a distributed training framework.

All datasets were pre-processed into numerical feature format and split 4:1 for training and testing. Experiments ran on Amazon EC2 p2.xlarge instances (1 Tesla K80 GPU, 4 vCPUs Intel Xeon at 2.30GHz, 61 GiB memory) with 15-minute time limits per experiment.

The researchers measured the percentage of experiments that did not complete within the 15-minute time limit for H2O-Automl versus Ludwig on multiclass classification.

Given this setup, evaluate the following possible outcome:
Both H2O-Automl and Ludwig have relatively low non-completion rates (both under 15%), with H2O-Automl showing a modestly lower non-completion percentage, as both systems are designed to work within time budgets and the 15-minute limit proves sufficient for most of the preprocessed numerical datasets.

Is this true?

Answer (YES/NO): NO